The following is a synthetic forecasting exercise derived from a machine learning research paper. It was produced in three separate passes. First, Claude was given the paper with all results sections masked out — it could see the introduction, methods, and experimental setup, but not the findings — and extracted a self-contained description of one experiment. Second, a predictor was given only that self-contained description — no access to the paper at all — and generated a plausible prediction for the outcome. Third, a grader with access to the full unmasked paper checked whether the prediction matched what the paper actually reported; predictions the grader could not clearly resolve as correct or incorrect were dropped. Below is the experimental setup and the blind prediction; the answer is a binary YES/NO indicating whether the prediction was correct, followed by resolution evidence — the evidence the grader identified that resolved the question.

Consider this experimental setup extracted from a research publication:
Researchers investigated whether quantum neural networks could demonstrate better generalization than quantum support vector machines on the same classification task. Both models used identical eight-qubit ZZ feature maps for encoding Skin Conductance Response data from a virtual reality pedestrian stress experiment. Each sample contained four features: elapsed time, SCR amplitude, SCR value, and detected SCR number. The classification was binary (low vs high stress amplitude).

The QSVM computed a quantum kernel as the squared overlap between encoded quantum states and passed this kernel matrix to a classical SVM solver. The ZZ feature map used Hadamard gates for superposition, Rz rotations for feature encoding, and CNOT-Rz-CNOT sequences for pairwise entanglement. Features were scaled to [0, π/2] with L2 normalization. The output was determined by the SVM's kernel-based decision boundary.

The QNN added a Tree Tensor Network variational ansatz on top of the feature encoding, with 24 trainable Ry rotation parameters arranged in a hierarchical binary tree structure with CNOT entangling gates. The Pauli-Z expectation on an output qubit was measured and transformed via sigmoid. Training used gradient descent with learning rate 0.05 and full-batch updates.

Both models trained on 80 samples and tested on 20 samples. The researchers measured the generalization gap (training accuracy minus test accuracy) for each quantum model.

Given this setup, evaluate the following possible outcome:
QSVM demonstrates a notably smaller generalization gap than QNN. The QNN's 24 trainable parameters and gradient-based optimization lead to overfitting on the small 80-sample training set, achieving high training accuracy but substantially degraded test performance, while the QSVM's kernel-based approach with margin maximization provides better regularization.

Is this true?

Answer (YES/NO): NO